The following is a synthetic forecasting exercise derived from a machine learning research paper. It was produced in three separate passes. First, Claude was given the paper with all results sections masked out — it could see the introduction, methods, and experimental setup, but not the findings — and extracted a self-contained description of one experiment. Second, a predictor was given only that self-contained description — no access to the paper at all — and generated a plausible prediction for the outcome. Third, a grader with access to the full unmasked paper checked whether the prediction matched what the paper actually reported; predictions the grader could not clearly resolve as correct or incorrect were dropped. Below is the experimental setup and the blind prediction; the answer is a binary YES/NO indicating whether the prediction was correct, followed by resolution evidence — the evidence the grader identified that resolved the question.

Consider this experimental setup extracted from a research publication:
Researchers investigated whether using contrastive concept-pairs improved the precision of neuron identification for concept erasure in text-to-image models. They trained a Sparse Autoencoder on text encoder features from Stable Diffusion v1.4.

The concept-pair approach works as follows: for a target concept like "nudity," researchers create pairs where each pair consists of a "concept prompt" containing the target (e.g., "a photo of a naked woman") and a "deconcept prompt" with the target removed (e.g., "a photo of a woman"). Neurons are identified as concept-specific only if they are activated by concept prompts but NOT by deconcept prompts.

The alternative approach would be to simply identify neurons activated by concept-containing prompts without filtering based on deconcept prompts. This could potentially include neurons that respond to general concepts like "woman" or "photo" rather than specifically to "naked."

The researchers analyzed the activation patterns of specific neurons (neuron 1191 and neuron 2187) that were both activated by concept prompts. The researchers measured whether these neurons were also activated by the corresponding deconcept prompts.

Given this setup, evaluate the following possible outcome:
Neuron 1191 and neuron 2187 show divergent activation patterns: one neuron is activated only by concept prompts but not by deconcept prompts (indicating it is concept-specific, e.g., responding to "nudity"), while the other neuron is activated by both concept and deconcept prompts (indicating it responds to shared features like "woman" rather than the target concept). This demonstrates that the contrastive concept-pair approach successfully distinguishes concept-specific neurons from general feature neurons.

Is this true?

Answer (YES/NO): NO